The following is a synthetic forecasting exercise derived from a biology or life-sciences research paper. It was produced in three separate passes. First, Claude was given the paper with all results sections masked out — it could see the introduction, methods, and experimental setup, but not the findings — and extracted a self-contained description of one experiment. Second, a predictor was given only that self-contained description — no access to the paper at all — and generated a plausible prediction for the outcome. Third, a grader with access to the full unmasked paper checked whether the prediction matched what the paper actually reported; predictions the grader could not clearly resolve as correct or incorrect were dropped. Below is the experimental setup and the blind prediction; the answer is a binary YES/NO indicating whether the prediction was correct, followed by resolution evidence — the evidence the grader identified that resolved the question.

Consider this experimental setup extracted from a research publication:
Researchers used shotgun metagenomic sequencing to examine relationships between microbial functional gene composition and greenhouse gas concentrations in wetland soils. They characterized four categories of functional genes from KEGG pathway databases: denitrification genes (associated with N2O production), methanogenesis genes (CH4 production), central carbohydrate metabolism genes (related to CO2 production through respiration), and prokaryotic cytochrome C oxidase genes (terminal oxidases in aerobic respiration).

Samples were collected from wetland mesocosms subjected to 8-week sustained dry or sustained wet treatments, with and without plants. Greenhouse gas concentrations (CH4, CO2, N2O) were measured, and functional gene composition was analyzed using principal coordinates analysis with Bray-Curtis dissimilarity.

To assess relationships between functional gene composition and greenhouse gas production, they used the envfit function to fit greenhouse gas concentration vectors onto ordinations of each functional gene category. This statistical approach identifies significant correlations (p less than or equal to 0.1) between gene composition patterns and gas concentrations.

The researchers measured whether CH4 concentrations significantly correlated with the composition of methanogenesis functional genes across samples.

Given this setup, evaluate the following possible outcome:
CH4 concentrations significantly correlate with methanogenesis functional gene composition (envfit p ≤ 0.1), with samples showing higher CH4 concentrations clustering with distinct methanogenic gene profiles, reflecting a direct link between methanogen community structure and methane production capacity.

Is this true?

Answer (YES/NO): YES